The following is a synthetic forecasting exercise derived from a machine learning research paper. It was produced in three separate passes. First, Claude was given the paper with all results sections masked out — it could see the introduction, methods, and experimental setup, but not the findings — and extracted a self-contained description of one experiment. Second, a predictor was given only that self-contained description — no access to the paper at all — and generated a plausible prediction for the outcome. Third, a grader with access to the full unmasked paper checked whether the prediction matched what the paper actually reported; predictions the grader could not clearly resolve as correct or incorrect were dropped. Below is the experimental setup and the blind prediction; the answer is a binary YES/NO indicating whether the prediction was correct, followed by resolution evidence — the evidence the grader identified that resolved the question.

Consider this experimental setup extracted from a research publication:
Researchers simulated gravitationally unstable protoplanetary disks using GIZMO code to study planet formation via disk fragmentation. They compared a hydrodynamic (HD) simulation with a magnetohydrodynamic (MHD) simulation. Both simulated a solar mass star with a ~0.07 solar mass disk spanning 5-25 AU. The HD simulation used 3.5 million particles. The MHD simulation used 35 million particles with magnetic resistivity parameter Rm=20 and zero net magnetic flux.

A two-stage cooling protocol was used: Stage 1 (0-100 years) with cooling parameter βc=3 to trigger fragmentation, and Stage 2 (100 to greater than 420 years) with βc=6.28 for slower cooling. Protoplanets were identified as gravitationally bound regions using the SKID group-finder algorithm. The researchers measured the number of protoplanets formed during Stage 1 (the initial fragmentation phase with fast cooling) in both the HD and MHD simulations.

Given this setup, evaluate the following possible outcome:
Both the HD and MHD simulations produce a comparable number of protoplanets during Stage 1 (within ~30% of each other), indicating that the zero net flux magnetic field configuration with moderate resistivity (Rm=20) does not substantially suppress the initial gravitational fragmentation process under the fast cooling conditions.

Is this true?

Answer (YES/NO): NO